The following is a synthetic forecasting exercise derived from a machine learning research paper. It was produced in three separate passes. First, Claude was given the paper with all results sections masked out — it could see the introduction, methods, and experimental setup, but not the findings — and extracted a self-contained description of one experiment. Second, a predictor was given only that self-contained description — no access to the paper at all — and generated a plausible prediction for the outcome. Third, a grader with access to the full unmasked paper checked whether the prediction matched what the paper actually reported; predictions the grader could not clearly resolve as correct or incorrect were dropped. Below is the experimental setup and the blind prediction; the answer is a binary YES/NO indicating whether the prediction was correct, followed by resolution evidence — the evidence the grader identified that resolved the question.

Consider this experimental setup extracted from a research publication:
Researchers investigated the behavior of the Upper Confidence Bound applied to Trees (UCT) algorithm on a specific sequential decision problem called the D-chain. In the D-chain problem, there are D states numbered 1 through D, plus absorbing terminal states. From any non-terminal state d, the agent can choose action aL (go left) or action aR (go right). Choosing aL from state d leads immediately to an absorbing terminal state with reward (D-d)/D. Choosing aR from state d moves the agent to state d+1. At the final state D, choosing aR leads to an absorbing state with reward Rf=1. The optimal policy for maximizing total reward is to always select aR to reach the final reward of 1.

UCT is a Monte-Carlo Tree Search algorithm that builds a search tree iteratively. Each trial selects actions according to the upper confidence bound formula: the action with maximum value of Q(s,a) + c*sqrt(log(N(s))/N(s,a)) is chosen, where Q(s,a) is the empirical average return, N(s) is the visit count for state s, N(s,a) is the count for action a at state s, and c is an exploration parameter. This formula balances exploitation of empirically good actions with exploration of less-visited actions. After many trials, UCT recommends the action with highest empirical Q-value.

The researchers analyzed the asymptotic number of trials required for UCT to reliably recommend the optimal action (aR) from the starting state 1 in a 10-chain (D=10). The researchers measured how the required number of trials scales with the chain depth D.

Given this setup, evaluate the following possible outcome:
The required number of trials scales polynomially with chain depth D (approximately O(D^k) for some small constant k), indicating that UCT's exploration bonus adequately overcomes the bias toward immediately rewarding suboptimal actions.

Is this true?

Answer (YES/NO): NO